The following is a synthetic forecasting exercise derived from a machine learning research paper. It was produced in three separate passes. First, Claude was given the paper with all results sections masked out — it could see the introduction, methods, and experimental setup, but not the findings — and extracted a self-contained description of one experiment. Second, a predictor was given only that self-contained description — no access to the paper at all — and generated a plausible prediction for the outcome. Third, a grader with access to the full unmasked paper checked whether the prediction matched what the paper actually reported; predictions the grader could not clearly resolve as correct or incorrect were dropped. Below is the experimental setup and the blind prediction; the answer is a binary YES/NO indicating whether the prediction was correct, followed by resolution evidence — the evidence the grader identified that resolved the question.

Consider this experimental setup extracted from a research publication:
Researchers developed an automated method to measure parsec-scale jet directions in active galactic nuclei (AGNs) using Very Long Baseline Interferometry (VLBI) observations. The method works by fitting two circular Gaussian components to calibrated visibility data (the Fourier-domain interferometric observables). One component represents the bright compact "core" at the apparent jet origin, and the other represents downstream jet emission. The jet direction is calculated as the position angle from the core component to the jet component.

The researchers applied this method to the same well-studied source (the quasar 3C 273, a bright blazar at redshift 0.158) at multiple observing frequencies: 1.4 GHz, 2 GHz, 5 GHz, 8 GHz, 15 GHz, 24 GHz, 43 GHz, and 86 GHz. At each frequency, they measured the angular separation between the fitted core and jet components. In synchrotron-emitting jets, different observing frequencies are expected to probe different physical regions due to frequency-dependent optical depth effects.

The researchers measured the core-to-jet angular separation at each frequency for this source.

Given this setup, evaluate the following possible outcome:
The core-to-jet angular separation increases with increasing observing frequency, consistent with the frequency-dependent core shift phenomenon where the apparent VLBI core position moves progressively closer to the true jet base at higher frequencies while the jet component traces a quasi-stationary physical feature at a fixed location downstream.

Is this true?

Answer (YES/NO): NO